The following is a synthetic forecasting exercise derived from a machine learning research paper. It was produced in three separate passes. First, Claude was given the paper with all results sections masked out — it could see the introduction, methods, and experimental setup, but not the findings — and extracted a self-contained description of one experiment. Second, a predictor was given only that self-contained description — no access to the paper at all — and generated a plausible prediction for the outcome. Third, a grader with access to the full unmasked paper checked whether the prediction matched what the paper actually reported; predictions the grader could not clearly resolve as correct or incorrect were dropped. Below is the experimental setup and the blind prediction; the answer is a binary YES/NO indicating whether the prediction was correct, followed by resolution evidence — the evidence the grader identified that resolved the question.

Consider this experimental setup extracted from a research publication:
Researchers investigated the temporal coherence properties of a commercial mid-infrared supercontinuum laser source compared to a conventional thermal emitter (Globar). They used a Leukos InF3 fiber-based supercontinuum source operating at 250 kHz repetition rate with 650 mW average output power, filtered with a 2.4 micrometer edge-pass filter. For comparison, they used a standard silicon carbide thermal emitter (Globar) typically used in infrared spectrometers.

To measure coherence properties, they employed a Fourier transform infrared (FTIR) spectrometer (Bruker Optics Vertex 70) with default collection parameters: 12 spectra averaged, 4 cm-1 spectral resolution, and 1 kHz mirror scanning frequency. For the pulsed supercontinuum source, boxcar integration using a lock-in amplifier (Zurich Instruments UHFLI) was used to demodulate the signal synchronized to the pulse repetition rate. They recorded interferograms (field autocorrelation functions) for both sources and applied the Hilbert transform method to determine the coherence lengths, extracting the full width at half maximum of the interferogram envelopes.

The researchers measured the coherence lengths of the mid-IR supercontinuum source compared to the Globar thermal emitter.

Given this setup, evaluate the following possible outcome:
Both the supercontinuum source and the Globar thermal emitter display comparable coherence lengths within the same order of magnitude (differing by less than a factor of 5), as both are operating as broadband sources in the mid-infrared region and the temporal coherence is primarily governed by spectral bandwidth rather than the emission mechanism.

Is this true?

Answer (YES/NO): YES